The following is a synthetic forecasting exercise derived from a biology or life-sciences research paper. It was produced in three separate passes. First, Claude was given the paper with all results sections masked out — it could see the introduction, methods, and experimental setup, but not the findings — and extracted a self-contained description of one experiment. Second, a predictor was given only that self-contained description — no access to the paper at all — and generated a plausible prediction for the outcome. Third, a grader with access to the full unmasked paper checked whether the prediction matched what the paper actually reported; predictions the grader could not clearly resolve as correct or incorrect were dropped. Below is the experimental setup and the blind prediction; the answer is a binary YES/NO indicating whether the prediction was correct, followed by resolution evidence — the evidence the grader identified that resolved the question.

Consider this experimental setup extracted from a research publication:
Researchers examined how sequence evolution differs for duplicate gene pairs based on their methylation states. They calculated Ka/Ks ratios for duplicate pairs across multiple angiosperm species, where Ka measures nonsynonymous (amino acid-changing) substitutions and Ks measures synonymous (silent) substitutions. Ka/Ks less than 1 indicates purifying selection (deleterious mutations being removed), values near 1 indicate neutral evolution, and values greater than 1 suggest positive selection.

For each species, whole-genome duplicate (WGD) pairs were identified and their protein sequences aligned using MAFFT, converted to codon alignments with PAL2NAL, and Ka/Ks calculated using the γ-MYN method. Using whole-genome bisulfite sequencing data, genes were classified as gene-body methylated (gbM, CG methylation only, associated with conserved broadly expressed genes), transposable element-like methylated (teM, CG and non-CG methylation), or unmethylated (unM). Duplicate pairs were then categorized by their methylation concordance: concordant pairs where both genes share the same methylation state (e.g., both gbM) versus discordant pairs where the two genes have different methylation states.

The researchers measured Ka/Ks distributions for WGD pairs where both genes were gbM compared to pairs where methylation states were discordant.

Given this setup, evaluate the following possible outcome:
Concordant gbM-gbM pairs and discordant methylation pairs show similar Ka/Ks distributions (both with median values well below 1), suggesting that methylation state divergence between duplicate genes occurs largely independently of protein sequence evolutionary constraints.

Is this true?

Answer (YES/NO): NO